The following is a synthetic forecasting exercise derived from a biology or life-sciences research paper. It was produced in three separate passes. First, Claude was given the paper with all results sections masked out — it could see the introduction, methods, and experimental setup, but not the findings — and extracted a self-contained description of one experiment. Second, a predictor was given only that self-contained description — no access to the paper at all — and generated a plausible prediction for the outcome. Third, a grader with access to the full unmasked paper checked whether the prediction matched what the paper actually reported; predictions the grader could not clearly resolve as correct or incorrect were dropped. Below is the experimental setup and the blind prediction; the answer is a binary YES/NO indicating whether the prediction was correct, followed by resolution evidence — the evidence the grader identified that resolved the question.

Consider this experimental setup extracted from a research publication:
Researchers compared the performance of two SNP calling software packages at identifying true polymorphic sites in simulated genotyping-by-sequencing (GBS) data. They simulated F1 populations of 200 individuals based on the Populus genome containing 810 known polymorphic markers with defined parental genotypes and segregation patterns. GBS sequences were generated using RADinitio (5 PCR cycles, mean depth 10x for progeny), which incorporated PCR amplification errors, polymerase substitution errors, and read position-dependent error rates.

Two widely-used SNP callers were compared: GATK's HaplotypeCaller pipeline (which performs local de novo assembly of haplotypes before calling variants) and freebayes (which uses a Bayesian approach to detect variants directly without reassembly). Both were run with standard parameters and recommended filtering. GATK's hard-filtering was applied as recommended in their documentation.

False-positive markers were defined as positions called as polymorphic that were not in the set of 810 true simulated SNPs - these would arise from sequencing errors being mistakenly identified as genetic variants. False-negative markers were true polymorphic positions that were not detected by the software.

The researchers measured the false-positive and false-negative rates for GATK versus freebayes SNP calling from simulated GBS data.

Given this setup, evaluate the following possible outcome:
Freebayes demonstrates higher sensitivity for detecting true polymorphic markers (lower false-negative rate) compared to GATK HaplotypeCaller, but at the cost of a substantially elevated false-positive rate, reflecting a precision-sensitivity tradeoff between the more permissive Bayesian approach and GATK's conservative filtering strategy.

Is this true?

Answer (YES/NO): NO